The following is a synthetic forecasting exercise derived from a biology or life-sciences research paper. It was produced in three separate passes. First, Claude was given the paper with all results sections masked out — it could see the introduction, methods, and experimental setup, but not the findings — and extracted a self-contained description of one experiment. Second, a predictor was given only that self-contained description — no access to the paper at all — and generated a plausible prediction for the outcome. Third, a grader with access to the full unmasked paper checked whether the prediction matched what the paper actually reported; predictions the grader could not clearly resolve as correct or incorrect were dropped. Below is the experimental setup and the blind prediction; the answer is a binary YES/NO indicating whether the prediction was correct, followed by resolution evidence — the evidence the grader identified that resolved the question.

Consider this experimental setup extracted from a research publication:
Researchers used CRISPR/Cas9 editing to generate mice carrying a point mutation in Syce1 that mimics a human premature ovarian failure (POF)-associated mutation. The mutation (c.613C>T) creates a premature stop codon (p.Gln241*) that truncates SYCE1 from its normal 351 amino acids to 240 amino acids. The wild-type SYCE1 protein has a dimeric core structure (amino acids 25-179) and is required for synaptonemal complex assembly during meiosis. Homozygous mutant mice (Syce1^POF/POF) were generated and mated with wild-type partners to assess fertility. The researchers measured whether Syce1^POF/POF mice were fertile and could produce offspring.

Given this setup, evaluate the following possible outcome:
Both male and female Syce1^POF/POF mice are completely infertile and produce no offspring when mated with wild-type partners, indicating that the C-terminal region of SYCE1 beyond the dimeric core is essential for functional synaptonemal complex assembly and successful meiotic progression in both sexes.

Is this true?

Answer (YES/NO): YES